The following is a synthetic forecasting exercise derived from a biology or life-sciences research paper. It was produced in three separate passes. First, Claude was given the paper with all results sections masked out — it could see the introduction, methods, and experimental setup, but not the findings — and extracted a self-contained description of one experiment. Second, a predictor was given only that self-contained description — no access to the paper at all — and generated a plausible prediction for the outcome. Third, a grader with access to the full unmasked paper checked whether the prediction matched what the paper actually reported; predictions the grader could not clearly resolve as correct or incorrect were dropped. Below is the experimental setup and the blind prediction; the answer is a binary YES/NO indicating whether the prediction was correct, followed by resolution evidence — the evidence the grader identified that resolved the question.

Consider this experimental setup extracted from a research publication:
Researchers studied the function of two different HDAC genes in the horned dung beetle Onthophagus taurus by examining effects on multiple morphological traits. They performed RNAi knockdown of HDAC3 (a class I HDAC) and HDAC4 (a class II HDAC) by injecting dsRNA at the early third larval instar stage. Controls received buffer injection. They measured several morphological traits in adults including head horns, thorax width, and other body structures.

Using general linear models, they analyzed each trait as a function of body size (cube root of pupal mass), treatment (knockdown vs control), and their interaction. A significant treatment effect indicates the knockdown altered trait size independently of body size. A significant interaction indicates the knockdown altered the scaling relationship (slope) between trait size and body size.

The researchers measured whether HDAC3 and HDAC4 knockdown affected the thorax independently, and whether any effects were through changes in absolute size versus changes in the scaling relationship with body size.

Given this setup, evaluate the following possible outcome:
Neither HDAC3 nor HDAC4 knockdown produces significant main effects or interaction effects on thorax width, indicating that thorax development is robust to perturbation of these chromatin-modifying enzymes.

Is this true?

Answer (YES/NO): NO